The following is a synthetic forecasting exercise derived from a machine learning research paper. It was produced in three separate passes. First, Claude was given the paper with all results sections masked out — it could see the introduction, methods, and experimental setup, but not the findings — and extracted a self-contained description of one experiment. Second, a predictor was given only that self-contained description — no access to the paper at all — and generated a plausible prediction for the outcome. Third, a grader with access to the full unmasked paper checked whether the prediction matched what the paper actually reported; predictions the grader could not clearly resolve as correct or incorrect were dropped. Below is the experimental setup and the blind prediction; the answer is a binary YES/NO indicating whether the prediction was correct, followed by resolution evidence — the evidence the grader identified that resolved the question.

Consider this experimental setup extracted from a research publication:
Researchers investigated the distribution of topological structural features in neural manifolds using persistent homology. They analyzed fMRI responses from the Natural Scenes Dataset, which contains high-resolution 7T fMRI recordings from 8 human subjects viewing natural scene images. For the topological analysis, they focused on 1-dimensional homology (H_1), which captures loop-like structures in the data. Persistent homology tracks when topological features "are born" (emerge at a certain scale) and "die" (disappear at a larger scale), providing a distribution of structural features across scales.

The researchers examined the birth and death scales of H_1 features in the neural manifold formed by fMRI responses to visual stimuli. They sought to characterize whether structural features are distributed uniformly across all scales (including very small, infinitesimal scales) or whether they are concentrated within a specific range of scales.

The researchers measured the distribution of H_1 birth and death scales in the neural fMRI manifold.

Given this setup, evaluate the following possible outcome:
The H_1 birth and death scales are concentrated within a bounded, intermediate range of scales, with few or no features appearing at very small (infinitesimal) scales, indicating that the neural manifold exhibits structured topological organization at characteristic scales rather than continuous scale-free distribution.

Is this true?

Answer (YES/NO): YES